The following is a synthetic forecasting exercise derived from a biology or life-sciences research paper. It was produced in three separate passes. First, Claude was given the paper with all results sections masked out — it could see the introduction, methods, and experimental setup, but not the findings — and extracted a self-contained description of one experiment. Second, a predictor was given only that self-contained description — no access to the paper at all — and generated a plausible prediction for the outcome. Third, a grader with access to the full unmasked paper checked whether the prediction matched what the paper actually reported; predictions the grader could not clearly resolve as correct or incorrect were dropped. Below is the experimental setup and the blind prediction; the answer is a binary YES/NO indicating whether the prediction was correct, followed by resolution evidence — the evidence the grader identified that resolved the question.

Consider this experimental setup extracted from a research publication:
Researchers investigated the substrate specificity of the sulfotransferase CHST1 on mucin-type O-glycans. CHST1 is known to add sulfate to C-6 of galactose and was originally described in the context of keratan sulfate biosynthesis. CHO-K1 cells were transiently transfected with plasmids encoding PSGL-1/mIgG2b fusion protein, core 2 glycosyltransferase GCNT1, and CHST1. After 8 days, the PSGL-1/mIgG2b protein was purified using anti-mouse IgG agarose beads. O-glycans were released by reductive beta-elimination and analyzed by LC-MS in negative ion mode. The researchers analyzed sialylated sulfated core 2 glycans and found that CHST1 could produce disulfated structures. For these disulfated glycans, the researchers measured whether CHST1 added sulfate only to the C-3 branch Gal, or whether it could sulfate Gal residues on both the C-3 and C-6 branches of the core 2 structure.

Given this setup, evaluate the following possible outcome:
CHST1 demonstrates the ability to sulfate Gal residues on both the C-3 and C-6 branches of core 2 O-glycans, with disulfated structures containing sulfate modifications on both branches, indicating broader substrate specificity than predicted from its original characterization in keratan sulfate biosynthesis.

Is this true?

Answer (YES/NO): YES